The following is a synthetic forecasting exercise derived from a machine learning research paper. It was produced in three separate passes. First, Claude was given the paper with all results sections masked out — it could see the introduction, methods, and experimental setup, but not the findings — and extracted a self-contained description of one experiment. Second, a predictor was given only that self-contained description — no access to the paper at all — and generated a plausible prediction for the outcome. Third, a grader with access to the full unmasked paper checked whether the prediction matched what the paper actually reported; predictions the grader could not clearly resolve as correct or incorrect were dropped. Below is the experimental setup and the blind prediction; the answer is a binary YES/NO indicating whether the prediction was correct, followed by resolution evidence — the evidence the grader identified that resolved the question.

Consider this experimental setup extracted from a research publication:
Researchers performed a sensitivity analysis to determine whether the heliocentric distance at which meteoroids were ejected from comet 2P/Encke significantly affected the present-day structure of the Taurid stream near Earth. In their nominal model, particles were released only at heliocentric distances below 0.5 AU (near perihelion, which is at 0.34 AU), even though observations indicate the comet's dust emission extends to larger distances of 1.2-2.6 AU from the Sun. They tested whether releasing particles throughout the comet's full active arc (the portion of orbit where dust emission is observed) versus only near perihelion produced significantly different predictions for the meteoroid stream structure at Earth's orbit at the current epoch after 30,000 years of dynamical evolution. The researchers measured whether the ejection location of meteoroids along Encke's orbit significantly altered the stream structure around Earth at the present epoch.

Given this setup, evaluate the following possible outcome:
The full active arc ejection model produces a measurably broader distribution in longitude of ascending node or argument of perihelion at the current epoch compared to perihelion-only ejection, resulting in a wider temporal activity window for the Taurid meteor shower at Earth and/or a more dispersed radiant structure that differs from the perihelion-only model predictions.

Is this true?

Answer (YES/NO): NO